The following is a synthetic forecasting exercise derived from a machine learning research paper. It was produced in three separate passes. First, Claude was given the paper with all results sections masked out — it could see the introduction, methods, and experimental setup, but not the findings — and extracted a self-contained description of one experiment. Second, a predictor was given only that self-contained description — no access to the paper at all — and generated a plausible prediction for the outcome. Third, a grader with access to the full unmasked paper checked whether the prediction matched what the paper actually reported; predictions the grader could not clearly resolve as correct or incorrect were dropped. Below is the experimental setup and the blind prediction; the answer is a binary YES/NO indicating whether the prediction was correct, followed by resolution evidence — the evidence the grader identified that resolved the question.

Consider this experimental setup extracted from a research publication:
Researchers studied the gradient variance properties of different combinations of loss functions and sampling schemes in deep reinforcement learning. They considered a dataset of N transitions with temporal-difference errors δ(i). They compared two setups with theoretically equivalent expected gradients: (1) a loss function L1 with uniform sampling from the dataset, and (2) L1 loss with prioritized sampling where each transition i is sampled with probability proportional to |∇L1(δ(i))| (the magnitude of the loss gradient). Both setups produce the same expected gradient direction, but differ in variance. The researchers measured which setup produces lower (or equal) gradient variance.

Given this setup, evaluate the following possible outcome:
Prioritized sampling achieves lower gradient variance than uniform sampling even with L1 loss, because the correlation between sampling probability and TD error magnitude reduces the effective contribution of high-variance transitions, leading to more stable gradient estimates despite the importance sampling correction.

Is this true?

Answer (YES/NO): NO